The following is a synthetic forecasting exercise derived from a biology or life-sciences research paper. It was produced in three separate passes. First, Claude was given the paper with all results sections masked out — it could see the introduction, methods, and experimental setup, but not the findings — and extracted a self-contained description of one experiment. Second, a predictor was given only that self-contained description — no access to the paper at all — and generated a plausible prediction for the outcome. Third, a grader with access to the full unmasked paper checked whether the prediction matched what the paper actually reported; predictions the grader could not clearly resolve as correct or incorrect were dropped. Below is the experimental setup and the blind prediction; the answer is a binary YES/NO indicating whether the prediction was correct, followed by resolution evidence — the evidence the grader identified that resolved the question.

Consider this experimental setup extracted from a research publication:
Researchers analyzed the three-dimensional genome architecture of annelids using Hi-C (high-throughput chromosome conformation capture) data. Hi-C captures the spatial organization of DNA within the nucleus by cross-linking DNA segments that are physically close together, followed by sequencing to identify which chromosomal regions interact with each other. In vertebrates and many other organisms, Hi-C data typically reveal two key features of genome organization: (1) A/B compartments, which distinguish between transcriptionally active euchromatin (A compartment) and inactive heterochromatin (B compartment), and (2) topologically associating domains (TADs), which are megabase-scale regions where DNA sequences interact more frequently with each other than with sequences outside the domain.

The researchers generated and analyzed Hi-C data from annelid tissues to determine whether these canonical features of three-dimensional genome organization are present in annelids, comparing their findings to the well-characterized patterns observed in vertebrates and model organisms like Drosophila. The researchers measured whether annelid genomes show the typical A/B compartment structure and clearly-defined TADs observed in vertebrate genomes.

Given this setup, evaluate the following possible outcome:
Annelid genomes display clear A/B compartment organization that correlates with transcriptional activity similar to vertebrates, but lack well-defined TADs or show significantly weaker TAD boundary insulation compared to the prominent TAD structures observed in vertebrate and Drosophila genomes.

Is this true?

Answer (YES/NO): NO